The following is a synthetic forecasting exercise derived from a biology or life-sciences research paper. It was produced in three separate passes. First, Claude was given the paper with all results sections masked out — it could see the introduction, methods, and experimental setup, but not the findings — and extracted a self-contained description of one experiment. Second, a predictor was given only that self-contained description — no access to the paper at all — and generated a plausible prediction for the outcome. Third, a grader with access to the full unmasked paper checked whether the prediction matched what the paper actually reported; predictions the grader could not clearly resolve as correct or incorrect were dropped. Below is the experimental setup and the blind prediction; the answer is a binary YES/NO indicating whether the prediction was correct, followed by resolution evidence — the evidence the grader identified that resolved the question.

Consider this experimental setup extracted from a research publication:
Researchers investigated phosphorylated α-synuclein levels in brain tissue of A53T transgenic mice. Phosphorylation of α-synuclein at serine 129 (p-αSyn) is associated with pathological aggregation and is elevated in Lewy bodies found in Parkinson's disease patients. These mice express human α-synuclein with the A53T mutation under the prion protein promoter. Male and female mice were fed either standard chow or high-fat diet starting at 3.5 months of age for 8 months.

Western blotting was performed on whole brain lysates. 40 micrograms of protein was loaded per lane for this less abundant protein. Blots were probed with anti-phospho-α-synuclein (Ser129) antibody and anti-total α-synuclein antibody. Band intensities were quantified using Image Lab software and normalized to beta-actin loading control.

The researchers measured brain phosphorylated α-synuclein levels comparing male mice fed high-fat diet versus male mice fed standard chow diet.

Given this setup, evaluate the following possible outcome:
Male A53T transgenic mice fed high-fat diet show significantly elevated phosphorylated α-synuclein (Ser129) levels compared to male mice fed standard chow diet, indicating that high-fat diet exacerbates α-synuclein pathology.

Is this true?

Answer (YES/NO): NO